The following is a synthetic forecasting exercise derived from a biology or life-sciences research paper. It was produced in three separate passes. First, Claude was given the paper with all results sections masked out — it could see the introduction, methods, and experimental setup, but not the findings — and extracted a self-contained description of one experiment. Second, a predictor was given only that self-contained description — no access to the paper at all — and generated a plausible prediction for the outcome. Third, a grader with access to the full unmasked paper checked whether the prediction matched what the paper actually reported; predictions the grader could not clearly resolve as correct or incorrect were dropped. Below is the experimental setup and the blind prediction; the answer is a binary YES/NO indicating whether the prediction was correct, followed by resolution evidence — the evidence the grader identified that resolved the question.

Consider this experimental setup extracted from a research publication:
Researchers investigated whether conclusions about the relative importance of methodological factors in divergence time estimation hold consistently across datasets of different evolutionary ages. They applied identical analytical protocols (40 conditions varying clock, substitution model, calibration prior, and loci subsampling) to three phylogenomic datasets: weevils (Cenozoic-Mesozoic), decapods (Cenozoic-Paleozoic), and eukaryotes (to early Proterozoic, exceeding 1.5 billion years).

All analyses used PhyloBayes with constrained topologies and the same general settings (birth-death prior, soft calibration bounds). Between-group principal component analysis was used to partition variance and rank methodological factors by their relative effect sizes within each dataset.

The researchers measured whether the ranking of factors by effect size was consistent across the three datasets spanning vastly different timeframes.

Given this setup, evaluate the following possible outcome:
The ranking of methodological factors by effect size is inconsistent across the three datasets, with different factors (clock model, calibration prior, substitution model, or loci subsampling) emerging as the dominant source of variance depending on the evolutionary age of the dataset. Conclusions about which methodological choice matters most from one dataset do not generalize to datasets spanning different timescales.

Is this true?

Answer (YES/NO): NO